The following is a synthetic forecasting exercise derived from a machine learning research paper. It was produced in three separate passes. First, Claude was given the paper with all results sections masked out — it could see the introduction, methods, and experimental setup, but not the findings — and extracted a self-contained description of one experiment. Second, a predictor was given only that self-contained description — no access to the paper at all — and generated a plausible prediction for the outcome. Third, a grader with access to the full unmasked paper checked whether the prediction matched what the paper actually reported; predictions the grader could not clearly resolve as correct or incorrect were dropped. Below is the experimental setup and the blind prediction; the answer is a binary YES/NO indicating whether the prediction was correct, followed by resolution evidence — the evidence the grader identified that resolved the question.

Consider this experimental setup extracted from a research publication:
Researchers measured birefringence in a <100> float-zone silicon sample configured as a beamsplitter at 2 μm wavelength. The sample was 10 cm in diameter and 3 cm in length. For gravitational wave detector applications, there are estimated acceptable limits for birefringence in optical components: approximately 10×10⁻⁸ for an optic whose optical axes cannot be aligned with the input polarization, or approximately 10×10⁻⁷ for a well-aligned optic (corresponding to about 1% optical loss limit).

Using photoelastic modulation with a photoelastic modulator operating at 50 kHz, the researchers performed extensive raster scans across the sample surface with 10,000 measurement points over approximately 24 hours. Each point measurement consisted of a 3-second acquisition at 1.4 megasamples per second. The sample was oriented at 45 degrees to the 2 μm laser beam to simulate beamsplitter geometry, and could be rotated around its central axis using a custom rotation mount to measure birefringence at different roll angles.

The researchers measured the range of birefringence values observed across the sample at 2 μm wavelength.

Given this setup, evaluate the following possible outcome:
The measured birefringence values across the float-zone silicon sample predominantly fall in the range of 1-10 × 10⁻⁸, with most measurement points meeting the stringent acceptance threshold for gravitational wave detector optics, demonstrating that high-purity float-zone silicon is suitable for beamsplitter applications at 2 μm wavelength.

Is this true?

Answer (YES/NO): NO